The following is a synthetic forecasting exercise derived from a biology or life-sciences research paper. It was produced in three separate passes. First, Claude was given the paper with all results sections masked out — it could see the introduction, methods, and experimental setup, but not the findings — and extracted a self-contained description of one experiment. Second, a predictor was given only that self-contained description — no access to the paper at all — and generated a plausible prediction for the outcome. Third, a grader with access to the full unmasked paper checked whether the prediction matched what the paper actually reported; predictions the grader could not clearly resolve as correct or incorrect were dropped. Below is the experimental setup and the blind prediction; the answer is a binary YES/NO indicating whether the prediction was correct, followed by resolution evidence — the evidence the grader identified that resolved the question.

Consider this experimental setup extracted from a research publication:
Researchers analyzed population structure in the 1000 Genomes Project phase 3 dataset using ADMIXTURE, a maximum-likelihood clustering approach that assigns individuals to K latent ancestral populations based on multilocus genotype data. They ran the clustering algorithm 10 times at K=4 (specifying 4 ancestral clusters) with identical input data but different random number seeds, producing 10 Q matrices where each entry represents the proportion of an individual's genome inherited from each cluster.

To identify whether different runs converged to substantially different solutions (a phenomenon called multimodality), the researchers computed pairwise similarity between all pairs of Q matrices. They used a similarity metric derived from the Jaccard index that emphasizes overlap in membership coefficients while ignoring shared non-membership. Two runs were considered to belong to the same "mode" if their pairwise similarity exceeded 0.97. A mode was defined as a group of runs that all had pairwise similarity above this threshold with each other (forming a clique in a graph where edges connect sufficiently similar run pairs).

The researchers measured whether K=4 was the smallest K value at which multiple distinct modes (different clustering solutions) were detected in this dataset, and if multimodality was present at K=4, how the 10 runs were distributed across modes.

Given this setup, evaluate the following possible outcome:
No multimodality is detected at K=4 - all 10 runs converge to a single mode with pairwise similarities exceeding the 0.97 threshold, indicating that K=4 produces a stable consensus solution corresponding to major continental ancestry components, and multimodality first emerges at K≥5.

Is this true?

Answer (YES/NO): NO